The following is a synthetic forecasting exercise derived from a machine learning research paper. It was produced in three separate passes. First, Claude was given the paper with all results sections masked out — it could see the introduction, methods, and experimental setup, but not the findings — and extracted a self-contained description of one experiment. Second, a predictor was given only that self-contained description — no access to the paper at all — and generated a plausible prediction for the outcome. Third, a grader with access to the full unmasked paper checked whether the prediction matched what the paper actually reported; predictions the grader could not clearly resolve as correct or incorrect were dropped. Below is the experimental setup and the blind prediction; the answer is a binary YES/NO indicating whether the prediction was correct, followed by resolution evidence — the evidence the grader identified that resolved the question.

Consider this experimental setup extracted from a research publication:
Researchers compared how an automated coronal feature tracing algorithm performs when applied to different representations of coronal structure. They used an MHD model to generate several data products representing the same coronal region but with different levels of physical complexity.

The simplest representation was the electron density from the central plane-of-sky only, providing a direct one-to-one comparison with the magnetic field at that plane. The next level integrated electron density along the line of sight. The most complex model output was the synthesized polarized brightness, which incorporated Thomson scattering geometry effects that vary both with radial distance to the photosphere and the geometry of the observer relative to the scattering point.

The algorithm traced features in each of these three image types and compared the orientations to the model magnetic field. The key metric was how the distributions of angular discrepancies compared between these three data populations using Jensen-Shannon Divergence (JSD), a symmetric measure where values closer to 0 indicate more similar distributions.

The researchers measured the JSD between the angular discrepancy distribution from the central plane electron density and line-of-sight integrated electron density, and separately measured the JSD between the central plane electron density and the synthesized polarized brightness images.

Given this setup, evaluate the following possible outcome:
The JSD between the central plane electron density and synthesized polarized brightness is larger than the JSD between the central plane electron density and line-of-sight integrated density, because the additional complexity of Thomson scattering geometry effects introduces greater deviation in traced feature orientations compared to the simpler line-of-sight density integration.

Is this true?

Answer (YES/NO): YES